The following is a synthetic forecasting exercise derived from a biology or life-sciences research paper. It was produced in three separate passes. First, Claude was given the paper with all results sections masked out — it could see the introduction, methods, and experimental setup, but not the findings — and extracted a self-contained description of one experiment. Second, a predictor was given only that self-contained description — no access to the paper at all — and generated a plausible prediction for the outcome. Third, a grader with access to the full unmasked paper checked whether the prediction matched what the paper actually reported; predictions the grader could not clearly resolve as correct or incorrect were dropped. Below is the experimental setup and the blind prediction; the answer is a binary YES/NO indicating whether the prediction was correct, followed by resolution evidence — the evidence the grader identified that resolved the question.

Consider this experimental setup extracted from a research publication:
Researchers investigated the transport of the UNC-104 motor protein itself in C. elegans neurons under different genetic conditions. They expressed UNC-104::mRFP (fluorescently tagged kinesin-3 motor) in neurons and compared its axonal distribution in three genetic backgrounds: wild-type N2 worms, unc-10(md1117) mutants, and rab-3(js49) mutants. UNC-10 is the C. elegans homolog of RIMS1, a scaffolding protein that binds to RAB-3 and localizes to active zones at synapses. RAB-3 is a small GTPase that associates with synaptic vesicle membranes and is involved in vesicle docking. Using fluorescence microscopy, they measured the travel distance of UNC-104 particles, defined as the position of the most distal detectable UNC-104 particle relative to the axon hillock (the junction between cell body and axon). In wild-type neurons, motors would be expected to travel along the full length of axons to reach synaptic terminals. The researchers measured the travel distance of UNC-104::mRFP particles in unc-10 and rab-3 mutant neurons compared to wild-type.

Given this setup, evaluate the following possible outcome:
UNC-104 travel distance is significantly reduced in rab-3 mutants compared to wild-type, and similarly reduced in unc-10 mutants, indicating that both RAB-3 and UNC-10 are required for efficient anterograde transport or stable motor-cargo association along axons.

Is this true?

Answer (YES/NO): NO